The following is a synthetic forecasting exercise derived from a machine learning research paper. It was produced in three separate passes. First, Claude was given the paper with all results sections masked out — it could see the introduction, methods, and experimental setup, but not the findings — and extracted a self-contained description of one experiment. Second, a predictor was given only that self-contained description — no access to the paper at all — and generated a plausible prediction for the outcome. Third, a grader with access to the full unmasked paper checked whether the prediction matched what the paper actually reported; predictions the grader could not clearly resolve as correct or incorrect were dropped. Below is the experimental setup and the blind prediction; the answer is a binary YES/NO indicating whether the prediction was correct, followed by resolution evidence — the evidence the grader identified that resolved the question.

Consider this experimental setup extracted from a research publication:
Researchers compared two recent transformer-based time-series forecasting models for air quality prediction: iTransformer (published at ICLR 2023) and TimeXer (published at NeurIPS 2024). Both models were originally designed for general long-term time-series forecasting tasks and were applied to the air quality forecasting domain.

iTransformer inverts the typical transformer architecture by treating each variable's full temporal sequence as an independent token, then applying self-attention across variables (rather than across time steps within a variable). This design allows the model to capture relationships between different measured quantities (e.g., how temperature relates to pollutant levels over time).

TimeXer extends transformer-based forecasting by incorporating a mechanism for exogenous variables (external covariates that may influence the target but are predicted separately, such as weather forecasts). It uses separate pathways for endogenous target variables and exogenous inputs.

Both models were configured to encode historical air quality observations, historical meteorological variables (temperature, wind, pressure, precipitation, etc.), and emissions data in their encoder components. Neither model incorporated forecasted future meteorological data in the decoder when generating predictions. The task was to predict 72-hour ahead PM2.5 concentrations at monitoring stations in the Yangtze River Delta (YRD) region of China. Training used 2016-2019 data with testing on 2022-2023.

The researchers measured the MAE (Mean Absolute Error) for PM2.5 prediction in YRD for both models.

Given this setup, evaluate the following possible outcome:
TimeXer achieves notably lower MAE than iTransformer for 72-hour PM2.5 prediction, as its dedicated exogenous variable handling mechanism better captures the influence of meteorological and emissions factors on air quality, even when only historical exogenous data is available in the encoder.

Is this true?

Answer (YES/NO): NO